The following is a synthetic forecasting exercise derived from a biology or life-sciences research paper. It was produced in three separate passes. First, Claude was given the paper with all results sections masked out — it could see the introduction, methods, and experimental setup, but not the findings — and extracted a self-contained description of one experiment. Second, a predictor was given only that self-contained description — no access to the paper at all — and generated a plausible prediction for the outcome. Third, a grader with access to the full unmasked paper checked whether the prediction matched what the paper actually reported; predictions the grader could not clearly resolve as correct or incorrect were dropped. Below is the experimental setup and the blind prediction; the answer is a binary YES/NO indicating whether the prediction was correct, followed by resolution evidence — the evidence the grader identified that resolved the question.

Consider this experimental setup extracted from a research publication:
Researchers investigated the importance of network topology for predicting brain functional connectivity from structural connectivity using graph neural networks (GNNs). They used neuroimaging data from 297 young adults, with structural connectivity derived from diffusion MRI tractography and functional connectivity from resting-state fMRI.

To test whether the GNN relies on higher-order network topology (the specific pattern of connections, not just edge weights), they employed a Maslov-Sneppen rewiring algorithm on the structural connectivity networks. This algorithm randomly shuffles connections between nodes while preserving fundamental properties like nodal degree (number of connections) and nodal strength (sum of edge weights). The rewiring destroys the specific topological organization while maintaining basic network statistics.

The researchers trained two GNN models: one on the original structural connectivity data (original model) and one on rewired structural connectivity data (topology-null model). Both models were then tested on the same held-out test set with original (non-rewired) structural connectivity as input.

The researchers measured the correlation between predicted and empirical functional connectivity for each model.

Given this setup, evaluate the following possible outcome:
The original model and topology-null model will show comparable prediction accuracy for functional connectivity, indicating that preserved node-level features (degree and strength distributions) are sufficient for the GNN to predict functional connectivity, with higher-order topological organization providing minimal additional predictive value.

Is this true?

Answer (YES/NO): NO